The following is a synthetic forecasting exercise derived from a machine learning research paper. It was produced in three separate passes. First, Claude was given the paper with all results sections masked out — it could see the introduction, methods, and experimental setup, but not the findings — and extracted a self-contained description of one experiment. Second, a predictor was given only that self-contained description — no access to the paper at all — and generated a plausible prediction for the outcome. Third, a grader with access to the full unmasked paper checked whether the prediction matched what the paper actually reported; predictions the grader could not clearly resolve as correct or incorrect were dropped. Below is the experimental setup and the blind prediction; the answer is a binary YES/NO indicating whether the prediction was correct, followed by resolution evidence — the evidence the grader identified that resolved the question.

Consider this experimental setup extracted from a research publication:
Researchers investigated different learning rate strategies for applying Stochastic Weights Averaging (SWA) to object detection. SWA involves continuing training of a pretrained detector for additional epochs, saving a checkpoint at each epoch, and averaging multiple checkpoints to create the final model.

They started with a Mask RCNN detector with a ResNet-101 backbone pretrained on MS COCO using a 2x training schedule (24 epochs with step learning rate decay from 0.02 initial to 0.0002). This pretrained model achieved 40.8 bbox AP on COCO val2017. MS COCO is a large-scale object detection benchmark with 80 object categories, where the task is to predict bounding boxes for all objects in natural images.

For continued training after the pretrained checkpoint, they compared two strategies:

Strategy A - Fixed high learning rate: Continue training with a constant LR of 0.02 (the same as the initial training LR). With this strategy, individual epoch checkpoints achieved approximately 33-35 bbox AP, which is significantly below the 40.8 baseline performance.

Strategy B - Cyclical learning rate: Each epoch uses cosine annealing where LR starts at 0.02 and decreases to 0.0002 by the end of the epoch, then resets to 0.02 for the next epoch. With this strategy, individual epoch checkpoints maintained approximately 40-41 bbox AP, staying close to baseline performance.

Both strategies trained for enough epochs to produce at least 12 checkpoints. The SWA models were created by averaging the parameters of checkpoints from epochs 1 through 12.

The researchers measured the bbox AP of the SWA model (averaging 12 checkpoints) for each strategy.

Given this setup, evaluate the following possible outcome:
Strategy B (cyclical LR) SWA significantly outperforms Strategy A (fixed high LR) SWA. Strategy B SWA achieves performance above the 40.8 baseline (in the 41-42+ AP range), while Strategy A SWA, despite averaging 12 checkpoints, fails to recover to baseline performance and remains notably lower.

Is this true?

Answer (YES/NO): YES